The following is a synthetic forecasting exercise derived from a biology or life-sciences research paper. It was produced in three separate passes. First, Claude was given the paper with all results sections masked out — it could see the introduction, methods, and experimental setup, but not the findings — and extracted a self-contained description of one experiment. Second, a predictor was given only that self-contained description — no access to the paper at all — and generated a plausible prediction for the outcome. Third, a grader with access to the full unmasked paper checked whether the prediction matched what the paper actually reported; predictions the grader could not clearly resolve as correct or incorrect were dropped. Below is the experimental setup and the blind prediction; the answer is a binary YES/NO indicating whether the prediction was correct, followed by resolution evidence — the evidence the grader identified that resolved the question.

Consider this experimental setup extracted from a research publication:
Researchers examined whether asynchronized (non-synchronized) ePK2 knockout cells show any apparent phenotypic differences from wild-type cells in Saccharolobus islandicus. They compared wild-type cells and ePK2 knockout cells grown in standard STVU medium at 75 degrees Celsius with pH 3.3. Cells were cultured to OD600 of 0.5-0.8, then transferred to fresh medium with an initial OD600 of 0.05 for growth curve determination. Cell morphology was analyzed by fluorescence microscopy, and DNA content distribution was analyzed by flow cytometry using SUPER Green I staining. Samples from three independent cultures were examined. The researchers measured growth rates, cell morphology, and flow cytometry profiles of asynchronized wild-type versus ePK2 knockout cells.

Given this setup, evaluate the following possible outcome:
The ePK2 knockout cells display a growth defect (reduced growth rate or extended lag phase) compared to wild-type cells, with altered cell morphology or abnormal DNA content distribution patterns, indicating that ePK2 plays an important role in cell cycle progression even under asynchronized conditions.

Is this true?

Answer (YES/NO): NO